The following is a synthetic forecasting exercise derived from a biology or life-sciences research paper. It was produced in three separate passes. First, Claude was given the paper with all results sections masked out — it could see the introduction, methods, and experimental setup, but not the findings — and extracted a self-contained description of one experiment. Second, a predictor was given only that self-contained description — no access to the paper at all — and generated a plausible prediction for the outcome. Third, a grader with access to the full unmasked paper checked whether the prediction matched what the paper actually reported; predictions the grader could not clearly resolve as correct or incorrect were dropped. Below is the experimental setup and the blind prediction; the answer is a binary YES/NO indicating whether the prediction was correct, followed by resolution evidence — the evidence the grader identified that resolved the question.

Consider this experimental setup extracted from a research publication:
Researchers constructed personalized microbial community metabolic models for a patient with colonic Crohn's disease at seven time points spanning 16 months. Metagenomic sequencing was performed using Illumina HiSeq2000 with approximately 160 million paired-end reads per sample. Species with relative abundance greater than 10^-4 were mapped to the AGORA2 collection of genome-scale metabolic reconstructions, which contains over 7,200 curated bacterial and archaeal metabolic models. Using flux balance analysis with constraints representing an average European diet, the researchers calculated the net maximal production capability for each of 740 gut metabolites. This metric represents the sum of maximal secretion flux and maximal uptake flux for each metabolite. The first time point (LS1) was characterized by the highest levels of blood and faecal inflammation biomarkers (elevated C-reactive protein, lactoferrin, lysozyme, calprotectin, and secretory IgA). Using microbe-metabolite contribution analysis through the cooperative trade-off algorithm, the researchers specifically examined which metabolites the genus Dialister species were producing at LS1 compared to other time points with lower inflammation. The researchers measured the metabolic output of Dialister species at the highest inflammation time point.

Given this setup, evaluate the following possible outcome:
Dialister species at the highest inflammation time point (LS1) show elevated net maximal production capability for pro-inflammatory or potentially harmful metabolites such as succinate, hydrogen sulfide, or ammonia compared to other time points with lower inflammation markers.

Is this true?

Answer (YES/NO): NO